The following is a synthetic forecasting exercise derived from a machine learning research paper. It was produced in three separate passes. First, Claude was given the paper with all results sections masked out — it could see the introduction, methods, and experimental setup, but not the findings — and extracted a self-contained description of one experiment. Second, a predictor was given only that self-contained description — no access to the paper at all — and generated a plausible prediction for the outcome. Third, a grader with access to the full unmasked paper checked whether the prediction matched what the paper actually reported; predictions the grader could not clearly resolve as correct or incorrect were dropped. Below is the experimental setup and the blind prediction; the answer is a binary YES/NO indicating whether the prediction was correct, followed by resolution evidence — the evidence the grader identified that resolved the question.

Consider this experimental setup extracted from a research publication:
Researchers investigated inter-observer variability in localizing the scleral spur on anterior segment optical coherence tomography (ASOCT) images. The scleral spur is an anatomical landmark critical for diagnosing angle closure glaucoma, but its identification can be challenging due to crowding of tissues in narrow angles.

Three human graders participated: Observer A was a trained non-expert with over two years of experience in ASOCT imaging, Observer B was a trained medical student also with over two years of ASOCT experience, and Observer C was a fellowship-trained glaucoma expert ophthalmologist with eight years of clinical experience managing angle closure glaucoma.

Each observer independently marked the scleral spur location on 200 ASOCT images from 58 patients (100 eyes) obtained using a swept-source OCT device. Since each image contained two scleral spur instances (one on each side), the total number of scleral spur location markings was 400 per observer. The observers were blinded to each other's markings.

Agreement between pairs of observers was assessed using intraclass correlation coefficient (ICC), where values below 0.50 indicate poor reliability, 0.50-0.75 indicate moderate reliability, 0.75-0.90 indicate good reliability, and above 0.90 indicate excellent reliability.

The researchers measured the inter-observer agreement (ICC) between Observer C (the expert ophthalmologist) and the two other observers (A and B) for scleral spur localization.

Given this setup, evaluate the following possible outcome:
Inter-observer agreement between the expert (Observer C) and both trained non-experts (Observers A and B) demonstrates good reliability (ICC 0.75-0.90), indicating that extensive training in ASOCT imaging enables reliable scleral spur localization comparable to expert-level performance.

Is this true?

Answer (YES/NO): NO